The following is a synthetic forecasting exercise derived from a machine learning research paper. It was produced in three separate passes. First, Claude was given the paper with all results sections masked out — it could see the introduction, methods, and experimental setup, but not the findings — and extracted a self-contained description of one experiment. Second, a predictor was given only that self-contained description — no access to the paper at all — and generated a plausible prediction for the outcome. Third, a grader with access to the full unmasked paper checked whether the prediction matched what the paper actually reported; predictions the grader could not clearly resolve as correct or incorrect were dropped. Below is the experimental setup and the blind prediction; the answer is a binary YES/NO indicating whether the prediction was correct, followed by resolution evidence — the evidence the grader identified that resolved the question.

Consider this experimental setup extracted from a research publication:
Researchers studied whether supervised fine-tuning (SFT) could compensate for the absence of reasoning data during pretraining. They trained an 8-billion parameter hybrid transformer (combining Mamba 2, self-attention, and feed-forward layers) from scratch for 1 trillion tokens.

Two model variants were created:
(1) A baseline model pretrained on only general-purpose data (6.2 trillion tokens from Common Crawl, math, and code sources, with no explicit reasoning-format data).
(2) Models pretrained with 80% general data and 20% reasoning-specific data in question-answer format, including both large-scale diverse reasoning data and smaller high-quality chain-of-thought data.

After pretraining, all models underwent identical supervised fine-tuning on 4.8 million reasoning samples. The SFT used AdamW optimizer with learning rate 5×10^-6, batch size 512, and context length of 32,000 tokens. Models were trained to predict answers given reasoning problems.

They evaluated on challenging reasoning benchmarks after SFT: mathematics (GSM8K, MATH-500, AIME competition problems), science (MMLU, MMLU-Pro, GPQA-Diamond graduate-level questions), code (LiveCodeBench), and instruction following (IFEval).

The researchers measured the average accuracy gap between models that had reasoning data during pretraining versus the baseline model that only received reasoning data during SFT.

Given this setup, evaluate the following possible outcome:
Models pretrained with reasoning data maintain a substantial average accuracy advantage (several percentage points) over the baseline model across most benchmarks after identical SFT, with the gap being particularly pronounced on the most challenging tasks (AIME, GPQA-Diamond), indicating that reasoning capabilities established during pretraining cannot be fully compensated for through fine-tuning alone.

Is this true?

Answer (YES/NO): YES